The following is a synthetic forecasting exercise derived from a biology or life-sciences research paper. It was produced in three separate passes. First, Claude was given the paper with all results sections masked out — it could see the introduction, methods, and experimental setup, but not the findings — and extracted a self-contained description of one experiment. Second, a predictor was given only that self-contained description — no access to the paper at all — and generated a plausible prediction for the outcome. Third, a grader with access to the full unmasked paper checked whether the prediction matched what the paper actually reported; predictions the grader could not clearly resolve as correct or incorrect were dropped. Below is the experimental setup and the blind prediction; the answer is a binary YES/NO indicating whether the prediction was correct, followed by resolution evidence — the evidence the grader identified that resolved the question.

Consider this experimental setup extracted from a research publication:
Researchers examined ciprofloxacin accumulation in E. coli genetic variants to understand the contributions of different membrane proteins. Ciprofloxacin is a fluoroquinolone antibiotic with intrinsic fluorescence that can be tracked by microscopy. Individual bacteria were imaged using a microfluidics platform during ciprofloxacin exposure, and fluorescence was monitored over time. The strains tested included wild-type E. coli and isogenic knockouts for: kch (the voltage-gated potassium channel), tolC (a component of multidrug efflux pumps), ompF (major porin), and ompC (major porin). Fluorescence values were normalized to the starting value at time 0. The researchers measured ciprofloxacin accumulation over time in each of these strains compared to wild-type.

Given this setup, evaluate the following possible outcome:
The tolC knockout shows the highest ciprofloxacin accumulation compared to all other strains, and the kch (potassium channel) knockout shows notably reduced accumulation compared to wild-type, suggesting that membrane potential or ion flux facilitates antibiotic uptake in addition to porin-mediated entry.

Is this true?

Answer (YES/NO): NO